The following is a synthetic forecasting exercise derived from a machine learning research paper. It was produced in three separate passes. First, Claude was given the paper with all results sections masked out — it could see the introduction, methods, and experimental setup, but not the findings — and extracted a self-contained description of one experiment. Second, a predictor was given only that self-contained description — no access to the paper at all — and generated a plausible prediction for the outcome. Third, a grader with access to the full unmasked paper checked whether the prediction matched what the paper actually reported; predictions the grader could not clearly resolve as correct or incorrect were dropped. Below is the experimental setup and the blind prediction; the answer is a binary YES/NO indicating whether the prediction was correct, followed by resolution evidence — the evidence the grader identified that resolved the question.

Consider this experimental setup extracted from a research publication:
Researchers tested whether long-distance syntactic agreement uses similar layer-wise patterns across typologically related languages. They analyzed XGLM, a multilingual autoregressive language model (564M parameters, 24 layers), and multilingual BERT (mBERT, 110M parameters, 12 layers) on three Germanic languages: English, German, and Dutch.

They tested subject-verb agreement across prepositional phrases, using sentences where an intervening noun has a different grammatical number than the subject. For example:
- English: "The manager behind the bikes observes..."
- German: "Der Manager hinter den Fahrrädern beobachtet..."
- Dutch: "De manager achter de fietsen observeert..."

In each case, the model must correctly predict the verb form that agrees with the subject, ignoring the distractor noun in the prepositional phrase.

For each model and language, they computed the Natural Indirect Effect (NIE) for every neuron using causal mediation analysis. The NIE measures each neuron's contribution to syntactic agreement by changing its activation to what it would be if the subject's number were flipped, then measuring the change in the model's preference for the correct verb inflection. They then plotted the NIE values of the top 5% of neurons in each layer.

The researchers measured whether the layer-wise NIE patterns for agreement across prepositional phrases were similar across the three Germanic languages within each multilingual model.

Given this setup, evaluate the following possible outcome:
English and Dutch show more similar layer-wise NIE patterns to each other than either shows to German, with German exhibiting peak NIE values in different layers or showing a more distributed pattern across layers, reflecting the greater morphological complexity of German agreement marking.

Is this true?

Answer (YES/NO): NO